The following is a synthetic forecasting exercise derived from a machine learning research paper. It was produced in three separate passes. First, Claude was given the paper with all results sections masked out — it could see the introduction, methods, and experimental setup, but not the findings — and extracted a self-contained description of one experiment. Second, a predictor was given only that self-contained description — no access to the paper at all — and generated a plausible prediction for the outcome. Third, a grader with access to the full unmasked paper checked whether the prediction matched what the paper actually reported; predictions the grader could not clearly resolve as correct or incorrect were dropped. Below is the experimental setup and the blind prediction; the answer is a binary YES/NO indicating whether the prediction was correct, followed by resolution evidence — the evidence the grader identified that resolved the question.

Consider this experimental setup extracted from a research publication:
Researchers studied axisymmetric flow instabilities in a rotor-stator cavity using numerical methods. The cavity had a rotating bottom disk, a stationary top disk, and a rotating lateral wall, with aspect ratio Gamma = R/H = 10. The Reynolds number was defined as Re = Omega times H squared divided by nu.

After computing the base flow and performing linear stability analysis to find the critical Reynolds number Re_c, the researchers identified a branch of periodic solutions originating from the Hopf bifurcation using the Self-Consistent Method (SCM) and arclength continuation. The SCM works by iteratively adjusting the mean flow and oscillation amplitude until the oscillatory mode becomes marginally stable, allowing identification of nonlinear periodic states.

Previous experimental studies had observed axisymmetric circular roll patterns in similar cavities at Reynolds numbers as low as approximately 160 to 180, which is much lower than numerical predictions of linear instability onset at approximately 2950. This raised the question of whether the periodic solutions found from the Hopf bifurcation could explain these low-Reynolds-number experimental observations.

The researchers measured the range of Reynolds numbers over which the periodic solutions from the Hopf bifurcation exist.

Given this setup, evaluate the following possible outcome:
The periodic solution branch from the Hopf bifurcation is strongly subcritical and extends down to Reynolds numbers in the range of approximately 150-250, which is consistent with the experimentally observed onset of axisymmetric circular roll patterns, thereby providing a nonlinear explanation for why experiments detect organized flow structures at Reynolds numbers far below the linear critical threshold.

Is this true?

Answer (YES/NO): NO